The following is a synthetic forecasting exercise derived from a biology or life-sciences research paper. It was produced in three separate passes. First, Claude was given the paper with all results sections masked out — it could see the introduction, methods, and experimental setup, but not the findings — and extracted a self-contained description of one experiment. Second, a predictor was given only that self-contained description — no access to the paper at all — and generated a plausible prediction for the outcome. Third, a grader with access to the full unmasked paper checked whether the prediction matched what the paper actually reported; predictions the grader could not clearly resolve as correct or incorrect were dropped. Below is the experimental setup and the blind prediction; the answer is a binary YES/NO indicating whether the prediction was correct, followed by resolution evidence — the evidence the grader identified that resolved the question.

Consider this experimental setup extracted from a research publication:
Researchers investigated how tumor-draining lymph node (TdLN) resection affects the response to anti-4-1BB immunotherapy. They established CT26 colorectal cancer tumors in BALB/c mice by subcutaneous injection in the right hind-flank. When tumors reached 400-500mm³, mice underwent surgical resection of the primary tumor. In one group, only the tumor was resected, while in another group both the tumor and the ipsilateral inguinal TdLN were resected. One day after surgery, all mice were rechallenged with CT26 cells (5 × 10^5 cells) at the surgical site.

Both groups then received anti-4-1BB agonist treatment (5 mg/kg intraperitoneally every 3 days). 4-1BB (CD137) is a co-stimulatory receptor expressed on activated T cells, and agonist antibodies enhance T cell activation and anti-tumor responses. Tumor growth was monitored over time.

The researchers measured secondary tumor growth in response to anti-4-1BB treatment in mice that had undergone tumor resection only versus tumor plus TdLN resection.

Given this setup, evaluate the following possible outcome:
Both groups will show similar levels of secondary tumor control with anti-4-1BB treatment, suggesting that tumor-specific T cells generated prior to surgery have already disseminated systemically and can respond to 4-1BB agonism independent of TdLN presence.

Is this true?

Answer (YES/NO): YES